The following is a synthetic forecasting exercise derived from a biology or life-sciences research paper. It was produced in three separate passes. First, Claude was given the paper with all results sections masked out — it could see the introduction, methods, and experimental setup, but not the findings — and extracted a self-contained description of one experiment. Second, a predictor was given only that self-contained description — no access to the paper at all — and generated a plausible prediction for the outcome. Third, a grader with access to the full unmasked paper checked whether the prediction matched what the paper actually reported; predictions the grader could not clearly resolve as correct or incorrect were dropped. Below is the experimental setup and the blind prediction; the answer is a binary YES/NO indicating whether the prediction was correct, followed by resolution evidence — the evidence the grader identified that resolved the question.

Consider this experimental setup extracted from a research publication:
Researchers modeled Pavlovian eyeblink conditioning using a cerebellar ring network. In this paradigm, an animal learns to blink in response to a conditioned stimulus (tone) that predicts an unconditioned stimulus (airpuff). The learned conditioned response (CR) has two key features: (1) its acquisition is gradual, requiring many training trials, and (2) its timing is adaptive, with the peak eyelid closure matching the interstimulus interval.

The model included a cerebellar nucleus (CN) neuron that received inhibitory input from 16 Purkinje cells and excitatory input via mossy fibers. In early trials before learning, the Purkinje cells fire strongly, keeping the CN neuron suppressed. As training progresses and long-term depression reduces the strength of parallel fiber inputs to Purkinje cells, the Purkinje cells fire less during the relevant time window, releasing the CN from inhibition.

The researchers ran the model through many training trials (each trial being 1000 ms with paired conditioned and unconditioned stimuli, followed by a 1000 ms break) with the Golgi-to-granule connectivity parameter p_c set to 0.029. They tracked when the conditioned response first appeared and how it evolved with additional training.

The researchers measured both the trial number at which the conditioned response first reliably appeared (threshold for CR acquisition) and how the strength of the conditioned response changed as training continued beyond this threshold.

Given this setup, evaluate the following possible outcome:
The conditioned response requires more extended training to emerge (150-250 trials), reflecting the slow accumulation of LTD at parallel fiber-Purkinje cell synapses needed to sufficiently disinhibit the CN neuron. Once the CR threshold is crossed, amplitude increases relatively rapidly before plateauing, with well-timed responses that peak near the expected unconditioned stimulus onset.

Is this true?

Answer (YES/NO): NO